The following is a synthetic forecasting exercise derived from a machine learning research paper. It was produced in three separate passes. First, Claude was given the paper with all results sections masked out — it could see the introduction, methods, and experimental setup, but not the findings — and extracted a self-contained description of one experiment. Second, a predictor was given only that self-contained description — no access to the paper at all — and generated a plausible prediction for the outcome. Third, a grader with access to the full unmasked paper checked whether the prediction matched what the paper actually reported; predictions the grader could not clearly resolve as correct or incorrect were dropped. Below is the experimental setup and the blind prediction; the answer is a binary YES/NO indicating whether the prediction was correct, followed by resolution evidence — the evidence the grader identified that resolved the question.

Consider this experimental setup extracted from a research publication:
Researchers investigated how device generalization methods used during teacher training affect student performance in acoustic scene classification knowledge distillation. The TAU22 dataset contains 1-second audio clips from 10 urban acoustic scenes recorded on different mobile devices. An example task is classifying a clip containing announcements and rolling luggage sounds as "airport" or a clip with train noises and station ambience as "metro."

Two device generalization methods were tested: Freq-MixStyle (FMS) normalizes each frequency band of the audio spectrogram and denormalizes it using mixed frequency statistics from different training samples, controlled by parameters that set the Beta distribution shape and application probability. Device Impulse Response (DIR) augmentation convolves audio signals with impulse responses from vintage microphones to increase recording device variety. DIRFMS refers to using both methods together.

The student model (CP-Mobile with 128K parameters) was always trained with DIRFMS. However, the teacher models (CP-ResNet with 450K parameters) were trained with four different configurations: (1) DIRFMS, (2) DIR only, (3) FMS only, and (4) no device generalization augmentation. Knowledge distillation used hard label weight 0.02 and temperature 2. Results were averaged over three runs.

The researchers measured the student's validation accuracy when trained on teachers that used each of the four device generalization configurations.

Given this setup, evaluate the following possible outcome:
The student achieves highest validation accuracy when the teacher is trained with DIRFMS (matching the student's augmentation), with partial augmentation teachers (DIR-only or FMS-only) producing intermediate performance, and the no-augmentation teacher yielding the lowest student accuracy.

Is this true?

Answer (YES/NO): NO